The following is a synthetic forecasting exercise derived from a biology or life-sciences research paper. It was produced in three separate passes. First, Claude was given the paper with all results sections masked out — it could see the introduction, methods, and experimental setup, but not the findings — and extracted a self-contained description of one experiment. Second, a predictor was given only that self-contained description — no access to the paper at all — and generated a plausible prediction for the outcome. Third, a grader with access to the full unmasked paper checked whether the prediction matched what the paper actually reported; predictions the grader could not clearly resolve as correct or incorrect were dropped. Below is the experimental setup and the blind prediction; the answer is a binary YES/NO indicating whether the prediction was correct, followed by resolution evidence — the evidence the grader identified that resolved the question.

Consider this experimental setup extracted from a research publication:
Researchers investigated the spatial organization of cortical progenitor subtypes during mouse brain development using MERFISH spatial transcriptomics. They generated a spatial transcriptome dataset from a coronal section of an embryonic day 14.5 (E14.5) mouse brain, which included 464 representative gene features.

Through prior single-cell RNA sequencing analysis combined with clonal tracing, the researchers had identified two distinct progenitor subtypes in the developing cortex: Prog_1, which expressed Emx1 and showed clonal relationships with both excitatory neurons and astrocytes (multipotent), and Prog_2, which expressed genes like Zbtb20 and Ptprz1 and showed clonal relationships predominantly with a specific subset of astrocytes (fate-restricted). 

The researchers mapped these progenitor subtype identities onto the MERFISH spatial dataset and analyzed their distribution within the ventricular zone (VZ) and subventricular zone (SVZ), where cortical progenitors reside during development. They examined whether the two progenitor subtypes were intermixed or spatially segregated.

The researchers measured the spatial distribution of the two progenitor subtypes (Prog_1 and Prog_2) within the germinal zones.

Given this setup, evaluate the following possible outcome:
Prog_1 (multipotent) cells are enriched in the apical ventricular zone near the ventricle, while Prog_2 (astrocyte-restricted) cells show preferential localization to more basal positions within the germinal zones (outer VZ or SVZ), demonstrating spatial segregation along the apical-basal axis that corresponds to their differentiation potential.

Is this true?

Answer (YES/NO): NO